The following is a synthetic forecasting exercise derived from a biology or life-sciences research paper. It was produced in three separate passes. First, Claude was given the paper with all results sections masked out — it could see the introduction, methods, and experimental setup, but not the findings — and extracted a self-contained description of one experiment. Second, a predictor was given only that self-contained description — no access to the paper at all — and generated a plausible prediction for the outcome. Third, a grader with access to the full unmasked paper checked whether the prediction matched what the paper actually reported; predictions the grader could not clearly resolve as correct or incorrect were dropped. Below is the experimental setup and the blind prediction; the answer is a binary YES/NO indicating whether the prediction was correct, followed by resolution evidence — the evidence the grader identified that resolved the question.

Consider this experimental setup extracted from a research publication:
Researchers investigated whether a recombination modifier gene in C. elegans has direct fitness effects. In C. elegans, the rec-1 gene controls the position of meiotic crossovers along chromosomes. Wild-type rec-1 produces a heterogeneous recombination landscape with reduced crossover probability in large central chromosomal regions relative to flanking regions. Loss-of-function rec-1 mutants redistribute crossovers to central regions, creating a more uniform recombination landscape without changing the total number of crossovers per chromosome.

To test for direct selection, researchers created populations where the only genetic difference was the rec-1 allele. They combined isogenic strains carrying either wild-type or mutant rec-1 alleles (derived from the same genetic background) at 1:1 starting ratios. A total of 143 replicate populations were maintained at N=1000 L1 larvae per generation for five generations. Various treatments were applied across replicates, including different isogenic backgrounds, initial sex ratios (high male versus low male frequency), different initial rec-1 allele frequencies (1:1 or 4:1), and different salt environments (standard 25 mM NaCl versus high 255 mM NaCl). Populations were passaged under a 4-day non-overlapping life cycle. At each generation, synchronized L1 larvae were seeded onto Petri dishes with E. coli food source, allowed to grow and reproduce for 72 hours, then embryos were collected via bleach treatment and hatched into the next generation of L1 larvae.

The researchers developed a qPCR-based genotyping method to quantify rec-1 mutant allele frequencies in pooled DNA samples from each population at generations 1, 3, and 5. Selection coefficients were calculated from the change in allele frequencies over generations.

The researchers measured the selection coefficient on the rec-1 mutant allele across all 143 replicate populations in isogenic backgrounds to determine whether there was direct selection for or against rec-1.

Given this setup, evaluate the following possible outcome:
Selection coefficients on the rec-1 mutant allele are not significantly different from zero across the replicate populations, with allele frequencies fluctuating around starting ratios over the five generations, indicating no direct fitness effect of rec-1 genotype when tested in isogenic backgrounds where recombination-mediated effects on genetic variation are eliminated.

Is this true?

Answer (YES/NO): YES